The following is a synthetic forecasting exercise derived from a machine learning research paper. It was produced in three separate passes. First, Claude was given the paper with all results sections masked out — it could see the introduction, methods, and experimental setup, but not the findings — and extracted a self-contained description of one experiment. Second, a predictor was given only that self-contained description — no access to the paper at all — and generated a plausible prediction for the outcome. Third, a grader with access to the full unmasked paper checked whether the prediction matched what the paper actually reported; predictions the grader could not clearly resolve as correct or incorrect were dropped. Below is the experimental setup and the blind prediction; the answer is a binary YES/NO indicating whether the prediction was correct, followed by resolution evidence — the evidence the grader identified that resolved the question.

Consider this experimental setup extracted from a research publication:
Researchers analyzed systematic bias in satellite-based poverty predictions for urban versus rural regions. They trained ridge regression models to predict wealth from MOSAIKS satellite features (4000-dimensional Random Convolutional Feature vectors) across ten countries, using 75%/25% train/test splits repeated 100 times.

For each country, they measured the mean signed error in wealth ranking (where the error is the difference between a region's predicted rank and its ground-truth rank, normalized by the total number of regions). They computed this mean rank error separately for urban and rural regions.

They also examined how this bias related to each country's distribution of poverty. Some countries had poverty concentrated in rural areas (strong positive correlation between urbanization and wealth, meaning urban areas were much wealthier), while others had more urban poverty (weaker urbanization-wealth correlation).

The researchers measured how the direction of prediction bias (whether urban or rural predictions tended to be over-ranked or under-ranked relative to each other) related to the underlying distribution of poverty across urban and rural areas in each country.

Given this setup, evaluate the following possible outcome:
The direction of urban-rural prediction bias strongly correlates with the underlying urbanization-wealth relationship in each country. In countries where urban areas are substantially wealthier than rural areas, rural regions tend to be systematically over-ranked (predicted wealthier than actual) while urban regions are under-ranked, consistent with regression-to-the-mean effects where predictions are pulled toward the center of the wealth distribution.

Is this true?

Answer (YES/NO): YES